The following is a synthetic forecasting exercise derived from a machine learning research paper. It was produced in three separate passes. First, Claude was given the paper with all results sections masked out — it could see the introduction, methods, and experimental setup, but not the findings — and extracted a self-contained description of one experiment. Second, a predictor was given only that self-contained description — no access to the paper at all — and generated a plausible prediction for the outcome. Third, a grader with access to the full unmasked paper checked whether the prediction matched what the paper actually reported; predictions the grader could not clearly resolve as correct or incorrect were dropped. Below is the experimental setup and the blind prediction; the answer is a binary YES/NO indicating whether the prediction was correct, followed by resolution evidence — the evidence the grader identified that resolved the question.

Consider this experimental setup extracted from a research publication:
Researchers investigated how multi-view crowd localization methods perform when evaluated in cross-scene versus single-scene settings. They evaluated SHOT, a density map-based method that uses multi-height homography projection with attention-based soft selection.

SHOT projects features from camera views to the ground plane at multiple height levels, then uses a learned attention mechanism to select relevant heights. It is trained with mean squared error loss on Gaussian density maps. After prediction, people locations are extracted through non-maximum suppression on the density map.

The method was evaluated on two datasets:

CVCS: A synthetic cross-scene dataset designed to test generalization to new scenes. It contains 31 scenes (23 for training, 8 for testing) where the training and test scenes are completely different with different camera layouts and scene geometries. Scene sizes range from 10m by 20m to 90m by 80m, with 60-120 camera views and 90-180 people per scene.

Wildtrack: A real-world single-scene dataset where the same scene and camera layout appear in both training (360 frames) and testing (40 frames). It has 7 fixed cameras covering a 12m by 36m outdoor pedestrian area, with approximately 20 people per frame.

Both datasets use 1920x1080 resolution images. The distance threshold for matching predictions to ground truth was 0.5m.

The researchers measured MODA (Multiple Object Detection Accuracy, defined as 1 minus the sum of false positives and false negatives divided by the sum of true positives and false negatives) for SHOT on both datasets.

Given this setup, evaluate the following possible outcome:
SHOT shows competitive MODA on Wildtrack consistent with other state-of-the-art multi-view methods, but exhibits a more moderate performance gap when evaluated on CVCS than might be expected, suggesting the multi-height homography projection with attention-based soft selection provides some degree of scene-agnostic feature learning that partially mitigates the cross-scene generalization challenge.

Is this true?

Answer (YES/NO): YES